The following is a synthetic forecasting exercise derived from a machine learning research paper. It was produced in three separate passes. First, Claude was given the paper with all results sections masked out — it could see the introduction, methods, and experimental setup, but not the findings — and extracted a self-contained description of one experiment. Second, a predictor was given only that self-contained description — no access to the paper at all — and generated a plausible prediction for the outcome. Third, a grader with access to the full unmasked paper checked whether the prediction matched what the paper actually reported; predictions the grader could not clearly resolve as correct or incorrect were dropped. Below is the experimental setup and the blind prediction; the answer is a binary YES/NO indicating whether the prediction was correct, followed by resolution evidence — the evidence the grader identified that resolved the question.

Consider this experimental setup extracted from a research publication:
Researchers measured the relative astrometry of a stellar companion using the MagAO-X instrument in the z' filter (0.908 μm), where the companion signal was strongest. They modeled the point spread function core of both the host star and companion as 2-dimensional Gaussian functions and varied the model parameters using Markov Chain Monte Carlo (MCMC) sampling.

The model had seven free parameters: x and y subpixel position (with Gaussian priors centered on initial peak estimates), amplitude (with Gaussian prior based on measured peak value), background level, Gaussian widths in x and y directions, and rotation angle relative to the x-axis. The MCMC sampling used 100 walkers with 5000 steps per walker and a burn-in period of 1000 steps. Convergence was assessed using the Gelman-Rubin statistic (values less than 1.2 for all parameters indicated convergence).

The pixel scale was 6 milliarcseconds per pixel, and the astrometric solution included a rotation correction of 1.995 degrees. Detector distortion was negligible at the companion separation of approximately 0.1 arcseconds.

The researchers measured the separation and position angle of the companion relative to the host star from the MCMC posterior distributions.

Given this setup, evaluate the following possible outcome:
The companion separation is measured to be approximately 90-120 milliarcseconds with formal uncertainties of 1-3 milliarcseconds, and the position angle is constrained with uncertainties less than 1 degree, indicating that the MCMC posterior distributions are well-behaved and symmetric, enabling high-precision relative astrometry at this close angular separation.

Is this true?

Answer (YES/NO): NO